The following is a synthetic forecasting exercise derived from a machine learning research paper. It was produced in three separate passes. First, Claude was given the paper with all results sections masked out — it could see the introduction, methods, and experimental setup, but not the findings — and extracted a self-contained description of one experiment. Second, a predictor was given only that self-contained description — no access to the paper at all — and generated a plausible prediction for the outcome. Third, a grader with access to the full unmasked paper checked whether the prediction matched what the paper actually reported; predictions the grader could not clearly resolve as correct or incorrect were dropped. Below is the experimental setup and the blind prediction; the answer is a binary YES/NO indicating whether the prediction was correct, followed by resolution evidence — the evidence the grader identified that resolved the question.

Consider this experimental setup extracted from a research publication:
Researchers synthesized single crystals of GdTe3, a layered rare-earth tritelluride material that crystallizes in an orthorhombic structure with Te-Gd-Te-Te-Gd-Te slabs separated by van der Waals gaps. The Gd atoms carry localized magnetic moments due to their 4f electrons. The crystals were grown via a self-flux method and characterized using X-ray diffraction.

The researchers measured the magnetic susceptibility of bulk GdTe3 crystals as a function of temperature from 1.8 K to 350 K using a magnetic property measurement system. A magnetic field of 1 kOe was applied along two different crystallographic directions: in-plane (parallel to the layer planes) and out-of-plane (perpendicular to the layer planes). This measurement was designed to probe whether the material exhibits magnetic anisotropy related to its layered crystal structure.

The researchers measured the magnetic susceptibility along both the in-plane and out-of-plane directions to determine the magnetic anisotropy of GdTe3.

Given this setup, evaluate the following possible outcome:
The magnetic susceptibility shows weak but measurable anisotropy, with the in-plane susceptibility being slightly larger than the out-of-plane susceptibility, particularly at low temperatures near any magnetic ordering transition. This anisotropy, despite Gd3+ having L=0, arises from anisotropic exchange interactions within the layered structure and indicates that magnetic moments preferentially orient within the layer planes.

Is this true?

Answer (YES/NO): NO